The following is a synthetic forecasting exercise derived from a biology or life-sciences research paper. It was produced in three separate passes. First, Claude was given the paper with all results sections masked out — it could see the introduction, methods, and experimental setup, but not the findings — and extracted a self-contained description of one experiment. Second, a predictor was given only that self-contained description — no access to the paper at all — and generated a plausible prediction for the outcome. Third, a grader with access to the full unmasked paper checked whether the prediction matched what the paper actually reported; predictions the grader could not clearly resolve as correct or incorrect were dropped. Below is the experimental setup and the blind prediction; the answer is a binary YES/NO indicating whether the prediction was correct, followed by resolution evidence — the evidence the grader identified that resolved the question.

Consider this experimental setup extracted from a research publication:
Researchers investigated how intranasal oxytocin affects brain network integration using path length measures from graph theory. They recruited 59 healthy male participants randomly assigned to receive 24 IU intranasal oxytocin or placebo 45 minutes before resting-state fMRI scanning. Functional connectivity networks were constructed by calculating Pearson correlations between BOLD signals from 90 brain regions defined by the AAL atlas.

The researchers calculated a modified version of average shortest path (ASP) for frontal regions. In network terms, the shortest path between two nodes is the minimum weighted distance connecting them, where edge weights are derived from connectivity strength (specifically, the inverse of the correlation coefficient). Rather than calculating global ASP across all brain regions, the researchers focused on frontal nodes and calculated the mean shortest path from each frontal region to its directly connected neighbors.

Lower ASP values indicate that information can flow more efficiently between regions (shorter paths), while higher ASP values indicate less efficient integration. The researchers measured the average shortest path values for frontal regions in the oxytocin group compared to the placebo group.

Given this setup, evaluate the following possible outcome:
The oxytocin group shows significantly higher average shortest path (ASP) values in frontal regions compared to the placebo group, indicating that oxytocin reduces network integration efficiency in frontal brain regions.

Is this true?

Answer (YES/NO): YES